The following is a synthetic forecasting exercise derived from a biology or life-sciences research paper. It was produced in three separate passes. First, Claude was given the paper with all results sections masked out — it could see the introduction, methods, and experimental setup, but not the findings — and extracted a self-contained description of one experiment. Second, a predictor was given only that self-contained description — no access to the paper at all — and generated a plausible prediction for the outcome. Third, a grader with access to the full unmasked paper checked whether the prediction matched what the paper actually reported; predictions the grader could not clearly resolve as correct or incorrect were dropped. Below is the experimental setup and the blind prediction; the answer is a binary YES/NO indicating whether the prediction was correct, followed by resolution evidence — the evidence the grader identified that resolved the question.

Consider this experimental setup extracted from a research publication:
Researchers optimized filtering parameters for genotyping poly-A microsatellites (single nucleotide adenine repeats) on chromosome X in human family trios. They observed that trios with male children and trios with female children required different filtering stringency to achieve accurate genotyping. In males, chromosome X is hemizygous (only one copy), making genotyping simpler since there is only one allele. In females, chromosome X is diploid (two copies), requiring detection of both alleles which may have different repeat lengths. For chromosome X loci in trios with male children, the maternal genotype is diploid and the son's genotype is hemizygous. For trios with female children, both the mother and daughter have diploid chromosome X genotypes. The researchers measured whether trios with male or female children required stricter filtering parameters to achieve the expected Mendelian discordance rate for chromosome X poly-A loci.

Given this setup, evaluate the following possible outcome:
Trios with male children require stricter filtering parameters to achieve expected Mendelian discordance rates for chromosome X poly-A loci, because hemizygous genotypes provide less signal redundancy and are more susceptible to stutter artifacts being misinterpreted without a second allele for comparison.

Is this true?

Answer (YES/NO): NO